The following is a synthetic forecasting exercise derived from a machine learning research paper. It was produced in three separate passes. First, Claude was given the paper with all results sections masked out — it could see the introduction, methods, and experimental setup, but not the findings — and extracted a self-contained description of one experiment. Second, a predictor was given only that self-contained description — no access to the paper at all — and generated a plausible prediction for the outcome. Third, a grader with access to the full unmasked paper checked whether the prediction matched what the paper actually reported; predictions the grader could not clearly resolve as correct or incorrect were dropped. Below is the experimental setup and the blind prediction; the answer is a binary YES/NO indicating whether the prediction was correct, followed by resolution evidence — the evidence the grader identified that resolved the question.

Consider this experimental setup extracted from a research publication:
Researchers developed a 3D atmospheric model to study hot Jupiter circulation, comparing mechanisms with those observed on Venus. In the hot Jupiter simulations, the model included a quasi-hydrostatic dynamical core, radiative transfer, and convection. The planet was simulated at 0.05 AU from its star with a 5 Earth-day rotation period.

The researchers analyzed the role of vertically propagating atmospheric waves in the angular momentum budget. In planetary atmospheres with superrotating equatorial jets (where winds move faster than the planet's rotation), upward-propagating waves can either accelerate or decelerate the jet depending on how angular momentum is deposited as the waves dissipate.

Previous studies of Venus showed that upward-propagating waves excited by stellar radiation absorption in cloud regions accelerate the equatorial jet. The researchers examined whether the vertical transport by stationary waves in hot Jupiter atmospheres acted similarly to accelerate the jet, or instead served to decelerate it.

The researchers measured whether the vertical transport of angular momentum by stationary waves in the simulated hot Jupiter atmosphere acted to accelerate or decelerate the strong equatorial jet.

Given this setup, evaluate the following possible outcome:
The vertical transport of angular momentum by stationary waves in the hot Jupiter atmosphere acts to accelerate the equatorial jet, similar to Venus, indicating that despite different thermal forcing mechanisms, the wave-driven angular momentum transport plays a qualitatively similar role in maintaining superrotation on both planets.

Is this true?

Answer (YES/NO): NO